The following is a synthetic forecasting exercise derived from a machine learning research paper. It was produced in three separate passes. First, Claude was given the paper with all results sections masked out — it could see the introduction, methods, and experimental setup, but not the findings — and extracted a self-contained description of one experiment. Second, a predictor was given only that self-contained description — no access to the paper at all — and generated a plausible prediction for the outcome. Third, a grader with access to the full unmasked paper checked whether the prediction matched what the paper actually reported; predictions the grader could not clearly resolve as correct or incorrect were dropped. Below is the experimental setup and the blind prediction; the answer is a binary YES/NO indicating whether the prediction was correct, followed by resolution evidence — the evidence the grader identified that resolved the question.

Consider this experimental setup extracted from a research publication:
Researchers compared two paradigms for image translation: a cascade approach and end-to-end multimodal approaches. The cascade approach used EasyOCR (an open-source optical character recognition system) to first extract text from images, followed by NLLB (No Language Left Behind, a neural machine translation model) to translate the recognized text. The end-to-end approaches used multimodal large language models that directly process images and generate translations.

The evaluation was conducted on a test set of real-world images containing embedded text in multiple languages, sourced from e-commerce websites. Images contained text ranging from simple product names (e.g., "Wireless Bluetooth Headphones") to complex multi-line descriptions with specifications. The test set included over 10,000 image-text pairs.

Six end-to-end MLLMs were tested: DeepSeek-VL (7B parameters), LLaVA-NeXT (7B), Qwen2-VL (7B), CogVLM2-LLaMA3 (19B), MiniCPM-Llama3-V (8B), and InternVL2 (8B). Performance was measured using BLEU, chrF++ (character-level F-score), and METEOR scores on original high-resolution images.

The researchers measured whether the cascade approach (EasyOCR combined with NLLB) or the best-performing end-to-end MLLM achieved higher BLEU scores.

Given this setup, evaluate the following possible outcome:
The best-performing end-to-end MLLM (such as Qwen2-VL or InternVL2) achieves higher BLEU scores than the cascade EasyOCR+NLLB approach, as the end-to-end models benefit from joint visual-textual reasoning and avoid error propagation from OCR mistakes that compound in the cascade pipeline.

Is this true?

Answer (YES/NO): YES